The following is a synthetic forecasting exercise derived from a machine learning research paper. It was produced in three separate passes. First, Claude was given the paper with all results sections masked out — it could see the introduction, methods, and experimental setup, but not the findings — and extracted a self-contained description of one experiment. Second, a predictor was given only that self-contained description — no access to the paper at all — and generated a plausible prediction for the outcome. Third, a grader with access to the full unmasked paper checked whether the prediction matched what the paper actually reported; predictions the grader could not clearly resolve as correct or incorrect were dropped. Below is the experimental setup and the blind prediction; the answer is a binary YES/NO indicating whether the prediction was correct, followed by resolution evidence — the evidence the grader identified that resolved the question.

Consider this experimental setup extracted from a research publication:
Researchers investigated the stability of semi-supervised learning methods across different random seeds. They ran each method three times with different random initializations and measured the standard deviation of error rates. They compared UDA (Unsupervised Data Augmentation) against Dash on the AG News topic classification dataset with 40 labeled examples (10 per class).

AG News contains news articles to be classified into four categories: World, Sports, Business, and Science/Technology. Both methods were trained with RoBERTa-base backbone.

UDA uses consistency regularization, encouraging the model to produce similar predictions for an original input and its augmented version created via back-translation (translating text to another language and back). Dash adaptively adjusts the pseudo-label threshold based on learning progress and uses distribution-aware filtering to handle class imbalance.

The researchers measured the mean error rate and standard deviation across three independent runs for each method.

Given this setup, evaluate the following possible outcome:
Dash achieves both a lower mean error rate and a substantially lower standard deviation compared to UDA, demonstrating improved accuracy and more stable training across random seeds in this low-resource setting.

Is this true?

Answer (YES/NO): YES